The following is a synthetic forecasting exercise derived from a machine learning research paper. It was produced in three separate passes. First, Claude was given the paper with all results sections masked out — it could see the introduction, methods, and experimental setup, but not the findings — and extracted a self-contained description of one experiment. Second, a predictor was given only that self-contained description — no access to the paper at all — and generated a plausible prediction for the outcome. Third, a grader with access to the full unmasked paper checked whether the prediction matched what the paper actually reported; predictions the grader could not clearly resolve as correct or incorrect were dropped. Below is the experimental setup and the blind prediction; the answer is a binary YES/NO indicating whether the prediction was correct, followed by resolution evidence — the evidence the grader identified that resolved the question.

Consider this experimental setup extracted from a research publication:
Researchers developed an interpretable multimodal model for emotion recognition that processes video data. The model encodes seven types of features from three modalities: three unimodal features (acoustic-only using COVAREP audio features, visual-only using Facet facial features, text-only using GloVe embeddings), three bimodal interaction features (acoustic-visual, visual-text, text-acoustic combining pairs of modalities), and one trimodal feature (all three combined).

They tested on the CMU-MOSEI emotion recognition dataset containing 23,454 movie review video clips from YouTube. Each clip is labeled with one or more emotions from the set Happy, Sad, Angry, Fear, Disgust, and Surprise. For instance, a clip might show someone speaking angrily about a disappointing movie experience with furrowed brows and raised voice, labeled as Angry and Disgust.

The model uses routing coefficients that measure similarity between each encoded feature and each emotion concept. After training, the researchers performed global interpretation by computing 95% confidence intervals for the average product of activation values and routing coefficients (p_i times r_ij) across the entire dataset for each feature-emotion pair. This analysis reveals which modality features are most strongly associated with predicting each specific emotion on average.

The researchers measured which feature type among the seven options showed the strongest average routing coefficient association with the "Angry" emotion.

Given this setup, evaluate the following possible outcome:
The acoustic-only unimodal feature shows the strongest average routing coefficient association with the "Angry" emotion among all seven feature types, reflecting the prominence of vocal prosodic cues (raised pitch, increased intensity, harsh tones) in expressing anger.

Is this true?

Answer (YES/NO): NO